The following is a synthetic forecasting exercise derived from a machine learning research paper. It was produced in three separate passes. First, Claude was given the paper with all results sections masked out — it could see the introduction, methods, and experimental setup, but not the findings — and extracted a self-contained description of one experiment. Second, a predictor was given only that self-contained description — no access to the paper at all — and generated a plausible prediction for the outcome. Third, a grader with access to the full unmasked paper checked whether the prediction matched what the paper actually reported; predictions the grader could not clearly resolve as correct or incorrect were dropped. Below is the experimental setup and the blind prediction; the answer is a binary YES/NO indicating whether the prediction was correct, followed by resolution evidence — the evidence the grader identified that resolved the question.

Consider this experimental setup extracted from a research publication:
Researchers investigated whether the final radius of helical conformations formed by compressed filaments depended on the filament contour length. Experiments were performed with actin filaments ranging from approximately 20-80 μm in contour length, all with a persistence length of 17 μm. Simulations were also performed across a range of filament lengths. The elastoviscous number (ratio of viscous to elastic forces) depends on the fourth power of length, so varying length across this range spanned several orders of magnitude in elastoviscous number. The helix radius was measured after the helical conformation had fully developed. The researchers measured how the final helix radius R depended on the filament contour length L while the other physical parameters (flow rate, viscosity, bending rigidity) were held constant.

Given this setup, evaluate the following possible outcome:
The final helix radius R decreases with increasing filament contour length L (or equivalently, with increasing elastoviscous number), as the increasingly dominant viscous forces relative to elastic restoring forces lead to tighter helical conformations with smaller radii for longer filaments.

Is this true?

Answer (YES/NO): NO